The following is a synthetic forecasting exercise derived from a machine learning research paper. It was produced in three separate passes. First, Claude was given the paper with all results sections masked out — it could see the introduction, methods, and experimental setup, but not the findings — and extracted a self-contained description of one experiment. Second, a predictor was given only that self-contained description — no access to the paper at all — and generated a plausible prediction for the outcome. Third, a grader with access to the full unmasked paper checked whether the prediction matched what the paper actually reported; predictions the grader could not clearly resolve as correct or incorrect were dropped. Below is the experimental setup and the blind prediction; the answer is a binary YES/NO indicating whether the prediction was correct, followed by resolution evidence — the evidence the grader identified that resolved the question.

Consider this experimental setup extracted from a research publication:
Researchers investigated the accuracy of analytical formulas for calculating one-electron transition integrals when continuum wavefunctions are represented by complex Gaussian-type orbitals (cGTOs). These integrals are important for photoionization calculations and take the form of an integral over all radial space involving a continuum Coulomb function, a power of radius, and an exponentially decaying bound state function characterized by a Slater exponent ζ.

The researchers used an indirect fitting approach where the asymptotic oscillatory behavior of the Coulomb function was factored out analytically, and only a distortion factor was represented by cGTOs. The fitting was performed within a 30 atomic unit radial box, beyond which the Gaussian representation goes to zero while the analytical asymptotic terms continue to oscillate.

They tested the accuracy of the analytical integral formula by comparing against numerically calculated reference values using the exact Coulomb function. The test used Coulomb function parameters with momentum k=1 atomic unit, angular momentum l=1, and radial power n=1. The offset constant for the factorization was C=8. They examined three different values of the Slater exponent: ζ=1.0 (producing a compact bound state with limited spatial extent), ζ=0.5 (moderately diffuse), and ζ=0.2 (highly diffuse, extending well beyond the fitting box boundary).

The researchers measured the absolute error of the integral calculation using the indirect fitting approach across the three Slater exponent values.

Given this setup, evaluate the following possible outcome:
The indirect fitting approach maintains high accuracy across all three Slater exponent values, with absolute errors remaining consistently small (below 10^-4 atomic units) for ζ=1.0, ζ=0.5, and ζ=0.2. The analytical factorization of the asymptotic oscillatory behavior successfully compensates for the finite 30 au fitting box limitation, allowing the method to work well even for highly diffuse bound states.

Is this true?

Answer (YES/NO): NO